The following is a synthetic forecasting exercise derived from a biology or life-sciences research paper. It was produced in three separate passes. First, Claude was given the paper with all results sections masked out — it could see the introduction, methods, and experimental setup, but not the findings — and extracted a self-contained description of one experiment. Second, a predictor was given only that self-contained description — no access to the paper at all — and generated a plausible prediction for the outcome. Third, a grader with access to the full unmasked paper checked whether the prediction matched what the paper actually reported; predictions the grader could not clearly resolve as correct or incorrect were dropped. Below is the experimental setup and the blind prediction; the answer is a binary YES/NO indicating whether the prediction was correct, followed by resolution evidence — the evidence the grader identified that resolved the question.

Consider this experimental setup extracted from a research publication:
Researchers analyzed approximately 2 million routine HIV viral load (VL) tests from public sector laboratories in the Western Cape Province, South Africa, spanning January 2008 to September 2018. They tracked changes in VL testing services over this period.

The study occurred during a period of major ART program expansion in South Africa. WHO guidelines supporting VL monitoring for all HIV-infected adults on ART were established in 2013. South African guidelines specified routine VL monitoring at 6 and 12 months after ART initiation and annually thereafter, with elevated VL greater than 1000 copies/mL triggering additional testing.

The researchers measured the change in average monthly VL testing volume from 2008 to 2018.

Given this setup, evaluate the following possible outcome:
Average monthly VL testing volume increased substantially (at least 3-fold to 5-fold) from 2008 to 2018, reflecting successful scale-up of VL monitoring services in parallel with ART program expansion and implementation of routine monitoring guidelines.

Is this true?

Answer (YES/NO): YES